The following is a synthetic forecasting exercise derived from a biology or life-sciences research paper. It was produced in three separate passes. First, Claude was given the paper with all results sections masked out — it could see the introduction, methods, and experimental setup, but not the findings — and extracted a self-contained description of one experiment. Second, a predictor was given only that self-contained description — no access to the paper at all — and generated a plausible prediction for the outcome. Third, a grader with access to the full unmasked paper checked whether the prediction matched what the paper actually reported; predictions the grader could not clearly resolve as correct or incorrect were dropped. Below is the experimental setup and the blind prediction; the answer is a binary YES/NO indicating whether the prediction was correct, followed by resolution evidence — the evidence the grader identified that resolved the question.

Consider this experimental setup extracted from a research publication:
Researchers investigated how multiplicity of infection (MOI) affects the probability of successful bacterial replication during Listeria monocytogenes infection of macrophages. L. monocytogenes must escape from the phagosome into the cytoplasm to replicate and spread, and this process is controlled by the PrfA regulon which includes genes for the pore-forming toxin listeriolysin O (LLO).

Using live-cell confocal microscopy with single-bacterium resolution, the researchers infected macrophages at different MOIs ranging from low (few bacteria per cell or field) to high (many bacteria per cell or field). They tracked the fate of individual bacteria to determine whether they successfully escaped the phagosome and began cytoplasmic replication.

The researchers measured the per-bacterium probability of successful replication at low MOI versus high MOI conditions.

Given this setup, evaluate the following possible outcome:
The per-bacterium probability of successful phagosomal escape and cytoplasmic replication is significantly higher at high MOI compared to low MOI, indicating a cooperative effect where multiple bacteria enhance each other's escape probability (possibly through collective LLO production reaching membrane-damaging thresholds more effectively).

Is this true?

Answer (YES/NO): NO